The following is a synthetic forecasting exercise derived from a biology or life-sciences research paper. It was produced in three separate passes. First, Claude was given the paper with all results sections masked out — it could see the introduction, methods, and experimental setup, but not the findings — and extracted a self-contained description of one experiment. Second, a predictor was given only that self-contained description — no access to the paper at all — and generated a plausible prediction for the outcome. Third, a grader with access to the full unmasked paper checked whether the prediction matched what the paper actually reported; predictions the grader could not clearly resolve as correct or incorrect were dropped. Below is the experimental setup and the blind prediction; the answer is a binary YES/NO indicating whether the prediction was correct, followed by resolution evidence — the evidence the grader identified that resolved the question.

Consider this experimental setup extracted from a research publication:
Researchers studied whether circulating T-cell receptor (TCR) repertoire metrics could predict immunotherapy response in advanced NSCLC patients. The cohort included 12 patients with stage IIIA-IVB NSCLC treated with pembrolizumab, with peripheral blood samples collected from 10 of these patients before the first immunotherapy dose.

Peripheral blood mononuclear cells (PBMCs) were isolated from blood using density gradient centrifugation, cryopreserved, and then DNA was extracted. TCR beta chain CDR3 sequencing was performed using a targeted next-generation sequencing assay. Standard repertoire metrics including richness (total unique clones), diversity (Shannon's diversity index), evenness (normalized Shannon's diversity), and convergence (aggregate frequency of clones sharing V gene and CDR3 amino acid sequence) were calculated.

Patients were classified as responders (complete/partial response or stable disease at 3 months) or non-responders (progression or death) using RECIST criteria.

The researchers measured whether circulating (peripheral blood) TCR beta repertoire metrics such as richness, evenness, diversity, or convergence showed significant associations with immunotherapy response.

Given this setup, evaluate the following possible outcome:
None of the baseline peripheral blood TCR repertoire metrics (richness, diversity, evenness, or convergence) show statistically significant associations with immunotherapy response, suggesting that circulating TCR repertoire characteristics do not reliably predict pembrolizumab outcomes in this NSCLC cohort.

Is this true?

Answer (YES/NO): YES